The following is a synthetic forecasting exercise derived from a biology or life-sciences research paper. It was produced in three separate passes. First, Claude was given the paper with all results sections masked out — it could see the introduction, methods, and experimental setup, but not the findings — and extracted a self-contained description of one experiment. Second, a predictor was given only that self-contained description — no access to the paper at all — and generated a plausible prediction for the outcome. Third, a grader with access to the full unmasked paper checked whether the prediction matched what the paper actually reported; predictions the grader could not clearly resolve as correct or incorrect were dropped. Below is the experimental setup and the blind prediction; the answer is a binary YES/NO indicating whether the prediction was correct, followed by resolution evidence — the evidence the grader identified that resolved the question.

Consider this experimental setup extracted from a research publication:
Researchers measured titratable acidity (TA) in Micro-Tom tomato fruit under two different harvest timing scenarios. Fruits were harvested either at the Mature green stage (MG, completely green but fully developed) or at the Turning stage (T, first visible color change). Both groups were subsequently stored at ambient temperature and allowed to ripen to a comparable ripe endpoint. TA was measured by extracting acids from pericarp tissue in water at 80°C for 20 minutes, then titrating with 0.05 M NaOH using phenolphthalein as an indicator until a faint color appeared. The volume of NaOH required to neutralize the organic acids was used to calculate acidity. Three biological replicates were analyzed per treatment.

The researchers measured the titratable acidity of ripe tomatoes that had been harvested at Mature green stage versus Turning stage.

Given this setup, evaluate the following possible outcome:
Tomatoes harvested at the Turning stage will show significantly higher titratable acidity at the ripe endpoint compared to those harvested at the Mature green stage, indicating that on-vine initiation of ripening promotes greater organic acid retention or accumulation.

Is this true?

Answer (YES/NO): NO